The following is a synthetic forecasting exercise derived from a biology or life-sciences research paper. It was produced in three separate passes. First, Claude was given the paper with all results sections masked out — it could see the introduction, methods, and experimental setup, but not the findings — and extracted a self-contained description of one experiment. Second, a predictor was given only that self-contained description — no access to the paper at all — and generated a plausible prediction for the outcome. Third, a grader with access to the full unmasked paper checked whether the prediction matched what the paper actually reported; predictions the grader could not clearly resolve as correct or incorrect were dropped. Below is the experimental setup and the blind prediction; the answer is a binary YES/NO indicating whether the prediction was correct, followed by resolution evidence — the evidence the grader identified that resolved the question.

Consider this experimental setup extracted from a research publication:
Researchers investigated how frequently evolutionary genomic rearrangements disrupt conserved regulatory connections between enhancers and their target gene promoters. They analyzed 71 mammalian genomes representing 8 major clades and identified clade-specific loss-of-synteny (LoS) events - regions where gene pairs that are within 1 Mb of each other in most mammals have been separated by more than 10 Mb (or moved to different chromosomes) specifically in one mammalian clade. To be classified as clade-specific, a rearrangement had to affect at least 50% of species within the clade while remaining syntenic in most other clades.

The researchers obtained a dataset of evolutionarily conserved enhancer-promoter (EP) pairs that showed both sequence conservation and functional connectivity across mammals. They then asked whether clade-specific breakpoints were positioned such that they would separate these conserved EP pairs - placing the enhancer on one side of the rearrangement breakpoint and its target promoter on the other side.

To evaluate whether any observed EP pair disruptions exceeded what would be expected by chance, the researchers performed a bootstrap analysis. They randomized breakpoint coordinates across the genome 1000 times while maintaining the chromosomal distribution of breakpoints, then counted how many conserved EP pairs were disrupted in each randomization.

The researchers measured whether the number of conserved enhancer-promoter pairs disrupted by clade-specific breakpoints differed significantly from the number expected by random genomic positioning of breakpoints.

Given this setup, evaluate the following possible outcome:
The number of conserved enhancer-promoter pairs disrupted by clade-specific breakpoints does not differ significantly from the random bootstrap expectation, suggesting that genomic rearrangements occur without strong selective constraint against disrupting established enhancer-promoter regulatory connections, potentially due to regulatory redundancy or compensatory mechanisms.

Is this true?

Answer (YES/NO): NO